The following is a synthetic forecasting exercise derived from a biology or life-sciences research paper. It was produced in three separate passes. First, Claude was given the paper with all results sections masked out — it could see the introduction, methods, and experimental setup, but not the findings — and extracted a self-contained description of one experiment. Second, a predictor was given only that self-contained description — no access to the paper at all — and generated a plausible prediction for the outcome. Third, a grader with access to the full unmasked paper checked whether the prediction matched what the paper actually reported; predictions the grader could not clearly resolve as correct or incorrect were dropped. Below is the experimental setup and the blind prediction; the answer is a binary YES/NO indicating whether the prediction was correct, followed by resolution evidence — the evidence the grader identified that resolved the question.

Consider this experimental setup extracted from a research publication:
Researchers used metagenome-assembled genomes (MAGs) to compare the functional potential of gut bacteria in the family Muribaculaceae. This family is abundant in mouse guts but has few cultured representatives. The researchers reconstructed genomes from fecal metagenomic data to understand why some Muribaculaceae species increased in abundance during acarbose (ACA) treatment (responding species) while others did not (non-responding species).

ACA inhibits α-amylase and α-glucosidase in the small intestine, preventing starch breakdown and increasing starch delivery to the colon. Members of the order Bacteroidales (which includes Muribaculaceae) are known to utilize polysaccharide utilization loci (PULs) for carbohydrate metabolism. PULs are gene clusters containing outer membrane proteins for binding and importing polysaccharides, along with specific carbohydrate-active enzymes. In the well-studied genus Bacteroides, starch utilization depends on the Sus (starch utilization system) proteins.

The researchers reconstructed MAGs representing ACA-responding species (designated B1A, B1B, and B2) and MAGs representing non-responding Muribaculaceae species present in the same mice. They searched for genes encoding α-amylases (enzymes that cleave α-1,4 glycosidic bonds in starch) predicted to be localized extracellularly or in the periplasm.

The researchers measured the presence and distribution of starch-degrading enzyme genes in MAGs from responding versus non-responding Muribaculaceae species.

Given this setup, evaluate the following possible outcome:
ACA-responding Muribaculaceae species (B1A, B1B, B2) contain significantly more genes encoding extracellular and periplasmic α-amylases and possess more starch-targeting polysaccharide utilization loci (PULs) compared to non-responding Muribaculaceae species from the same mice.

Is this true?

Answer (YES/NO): NO